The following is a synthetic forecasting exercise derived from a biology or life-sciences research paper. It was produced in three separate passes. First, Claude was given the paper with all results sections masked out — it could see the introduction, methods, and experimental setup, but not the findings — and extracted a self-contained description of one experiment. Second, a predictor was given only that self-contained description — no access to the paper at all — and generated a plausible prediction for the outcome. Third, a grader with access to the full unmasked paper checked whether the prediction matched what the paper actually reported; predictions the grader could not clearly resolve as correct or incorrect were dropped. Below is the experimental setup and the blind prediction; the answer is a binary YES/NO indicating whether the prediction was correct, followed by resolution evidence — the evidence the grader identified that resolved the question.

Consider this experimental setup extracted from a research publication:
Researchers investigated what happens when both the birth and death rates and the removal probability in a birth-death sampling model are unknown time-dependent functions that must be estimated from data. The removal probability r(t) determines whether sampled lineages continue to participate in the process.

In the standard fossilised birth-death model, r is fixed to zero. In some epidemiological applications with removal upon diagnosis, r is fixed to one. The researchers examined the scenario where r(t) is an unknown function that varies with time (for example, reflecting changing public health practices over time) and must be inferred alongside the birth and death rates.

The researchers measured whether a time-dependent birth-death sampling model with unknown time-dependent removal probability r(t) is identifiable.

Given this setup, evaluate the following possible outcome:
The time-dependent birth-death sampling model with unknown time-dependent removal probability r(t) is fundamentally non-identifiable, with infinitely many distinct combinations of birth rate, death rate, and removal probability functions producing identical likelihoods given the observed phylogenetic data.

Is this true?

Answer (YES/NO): YES